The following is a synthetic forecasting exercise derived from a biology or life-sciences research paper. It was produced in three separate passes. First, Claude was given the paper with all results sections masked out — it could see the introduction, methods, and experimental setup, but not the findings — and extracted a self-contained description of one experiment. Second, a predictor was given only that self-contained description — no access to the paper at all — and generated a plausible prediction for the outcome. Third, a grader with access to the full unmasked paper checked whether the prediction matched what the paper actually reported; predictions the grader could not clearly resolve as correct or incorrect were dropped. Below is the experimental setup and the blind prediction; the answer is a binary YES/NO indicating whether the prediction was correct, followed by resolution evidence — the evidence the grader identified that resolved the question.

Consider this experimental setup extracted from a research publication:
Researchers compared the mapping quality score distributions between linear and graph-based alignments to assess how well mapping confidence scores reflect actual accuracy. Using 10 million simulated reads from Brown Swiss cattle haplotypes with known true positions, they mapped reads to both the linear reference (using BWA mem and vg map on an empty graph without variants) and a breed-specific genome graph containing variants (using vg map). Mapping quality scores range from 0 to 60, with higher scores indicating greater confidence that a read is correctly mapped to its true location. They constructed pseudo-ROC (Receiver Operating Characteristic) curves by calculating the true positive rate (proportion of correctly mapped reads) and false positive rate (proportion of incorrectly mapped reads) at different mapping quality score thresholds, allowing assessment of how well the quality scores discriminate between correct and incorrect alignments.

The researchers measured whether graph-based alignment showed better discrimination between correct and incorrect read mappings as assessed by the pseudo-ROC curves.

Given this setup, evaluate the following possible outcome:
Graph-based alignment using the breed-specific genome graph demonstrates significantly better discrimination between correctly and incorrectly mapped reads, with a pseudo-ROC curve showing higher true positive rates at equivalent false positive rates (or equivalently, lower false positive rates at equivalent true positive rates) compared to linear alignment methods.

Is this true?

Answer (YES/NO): YES